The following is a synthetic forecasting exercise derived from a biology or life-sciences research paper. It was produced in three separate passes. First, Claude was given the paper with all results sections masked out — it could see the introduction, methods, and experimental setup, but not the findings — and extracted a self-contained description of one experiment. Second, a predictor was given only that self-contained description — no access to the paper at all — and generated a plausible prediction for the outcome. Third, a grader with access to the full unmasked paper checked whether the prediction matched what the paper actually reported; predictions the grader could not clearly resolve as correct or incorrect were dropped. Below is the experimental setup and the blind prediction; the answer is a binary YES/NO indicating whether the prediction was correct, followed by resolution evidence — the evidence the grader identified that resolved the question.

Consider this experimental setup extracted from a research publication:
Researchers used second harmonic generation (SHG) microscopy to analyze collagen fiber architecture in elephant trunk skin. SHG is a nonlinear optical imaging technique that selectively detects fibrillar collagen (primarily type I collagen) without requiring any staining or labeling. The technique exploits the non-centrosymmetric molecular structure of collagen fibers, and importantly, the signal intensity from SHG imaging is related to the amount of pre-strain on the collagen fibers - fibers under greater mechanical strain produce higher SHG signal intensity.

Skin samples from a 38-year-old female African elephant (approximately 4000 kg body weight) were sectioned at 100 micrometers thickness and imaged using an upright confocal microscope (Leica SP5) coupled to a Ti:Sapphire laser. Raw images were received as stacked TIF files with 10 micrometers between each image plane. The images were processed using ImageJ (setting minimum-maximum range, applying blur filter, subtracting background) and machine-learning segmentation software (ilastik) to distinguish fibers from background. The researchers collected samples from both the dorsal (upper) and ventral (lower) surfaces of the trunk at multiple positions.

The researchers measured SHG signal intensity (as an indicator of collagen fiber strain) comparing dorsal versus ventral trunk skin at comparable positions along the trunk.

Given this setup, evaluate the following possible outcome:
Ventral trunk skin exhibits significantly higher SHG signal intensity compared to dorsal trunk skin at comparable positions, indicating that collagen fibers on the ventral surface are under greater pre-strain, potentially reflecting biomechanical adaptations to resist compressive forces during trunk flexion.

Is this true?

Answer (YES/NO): YES